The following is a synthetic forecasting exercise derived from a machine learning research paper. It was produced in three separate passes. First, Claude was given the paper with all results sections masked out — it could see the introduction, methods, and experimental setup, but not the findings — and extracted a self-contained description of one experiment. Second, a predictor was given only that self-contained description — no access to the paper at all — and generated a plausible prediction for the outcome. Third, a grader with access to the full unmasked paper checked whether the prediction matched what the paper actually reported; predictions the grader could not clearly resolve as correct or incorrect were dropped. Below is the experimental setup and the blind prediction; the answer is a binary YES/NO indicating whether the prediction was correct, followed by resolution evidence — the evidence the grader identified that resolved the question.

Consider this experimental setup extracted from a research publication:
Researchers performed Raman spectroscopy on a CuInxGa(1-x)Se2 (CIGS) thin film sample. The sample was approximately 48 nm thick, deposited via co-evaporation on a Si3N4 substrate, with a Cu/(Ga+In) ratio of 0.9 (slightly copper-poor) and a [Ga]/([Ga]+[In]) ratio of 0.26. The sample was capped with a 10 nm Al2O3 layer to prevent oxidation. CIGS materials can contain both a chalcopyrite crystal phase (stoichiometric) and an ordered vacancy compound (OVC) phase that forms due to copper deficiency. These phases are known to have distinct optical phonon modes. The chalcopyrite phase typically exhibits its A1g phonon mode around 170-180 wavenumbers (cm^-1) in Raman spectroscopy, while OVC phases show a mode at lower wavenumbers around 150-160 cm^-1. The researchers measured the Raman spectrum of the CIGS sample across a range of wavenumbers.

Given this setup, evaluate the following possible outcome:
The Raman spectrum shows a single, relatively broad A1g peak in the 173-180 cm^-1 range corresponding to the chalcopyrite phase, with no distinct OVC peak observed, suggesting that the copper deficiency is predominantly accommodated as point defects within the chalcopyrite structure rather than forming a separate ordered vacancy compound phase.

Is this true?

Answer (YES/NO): NO